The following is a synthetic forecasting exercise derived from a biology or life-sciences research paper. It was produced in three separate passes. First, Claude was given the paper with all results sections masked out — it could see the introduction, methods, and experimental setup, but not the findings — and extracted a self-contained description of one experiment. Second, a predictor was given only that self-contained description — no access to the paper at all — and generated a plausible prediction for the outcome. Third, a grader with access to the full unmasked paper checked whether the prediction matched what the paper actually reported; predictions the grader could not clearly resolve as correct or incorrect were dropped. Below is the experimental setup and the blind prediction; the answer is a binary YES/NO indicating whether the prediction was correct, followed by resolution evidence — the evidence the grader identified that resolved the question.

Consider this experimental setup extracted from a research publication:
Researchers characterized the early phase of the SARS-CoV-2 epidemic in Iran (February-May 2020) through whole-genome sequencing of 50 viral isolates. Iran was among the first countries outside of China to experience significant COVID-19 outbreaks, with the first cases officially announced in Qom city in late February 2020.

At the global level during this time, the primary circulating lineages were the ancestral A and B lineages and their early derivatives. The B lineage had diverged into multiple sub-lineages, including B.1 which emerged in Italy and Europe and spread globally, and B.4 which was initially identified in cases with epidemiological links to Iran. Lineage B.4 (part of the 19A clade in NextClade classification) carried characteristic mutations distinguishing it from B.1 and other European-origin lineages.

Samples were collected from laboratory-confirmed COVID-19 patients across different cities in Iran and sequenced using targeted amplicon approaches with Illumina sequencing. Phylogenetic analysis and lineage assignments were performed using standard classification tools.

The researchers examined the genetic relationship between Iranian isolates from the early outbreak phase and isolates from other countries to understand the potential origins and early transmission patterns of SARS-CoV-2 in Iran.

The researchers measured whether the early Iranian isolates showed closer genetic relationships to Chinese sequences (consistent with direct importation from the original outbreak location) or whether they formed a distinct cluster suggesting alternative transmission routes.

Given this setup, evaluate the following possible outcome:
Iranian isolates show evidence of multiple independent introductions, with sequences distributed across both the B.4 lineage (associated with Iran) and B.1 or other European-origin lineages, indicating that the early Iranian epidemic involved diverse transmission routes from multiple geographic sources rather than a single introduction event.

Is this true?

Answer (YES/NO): NO